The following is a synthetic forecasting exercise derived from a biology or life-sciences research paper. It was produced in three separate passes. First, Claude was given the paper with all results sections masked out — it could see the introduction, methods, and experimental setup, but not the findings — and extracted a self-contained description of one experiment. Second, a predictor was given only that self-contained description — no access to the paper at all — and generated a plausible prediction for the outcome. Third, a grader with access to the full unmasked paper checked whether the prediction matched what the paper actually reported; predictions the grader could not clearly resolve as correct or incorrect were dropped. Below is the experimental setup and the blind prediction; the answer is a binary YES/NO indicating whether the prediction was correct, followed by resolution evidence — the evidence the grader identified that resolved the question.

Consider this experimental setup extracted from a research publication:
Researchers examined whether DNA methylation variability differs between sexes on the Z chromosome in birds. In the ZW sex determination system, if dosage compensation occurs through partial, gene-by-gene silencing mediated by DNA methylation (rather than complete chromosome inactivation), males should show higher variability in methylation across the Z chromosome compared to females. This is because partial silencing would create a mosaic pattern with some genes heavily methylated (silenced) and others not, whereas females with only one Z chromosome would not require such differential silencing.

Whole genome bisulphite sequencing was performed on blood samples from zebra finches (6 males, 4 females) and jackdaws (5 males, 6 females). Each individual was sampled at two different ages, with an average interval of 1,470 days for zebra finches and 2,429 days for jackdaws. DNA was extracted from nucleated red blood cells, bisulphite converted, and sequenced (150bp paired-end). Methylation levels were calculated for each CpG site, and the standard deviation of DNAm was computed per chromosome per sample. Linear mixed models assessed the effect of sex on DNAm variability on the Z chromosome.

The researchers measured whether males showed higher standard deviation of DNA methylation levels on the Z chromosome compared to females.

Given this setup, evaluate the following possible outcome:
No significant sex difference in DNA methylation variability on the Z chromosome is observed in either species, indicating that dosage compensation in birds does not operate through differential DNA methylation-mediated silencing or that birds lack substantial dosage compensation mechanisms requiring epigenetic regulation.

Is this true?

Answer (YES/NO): NO